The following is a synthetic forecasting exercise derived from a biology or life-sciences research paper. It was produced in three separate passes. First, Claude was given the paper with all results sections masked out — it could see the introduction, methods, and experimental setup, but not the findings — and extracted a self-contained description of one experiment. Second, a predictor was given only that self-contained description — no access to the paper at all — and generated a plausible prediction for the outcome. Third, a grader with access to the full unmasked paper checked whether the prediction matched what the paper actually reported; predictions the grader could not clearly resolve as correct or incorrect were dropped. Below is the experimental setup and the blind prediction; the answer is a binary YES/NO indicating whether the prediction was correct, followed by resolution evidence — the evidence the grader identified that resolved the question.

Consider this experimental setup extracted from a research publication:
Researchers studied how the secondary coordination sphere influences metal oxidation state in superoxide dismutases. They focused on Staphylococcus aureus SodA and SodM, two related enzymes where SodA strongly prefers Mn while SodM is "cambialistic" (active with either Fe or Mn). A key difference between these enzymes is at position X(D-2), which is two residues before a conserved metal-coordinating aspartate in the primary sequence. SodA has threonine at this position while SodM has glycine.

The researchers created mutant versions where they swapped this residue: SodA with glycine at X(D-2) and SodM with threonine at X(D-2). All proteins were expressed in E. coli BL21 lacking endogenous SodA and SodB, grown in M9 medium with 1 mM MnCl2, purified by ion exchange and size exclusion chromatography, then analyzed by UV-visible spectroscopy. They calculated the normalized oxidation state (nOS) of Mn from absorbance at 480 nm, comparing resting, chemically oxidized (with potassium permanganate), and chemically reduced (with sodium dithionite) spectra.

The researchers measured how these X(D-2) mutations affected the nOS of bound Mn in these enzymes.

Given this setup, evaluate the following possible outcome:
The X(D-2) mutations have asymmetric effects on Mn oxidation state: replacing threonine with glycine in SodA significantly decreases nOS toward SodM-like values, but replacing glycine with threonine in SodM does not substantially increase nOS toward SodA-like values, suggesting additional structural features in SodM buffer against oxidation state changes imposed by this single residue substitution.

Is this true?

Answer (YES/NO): NO